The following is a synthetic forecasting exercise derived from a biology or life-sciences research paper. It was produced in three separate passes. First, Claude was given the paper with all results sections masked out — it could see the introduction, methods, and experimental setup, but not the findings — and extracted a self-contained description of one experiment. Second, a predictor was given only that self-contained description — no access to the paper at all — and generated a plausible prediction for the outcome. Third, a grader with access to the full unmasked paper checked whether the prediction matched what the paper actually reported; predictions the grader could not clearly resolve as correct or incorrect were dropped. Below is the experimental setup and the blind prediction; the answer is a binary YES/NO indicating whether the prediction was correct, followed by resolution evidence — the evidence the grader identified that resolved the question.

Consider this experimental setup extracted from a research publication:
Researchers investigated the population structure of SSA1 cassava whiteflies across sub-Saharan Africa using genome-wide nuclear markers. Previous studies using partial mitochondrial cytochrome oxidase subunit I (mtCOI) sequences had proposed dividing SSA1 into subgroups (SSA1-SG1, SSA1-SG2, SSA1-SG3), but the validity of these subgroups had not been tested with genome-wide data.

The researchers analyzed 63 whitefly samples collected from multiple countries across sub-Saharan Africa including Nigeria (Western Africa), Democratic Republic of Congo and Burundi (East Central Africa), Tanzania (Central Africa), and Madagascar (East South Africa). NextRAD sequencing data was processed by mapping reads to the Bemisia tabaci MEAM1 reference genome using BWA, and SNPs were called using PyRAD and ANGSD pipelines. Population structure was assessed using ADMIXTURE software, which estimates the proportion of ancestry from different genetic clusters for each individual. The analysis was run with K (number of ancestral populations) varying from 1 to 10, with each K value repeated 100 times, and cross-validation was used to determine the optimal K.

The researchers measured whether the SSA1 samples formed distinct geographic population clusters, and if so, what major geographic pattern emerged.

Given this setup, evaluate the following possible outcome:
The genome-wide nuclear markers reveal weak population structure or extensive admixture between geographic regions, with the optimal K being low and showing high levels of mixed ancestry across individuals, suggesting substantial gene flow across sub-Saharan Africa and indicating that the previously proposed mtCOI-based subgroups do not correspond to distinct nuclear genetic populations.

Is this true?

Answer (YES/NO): NO